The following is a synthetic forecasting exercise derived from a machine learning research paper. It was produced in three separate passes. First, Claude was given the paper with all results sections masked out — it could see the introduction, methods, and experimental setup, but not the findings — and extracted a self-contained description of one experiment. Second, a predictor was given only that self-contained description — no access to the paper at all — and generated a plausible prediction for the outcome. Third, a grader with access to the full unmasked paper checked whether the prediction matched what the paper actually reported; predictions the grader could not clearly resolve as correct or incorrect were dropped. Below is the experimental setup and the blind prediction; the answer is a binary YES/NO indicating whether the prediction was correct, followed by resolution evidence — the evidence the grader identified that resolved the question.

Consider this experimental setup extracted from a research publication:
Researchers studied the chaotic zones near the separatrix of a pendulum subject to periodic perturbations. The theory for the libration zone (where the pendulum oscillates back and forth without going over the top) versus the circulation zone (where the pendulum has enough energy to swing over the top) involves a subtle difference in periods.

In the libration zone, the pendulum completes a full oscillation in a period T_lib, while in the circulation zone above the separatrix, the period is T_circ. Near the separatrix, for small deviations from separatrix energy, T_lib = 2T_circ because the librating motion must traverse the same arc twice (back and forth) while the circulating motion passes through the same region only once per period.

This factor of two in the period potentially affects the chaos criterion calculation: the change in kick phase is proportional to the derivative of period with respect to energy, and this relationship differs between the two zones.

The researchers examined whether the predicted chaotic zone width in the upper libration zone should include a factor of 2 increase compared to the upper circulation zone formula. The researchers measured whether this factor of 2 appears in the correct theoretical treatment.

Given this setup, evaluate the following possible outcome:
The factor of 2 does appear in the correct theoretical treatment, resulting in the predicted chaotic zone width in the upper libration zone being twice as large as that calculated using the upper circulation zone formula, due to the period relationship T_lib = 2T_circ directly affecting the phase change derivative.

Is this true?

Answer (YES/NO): YES